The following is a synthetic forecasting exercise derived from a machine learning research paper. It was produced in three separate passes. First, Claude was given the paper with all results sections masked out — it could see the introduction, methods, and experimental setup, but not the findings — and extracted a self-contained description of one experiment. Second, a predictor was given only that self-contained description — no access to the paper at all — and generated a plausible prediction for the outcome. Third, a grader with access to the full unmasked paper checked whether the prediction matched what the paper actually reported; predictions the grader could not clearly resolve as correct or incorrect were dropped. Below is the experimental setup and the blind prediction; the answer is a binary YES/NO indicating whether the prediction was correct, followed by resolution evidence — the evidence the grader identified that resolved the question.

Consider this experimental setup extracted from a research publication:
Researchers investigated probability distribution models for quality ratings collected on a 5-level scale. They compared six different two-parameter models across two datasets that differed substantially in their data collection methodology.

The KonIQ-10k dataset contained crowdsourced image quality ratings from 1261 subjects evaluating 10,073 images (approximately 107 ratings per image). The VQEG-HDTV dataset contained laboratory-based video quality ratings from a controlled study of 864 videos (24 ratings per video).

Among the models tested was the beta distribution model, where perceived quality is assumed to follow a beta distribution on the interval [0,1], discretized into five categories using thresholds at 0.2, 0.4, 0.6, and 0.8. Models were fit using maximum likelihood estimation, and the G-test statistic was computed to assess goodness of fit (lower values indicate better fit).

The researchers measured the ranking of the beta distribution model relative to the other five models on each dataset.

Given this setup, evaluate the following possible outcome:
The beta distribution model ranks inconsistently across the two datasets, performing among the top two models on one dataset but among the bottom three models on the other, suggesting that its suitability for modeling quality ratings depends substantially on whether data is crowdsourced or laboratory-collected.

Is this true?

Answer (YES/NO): YES